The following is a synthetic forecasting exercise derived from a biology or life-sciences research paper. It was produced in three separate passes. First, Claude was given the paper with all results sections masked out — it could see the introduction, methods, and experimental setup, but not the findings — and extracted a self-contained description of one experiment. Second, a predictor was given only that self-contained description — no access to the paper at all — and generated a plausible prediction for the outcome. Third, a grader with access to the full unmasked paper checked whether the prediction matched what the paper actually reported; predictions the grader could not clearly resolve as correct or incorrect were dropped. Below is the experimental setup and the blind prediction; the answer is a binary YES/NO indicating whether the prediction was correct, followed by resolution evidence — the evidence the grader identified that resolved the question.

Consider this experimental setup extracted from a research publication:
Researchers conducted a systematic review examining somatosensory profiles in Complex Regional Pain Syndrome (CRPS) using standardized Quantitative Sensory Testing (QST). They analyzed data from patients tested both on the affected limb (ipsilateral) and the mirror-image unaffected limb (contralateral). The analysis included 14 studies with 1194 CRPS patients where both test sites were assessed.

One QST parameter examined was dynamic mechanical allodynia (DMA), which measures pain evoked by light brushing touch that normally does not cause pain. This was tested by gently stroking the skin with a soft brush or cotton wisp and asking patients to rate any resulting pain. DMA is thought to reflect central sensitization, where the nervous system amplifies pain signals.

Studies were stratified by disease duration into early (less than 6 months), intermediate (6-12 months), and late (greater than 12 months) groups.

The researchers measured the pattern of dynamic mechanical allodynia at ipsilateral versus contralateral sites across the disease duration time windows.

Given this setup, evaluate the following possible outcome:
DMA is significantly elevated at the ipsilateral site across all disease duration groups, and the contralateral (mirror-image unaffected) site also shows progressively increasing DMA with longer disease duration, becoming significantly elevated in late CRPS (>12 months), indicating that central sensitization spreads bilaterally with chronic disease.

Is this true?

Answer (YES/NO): NO